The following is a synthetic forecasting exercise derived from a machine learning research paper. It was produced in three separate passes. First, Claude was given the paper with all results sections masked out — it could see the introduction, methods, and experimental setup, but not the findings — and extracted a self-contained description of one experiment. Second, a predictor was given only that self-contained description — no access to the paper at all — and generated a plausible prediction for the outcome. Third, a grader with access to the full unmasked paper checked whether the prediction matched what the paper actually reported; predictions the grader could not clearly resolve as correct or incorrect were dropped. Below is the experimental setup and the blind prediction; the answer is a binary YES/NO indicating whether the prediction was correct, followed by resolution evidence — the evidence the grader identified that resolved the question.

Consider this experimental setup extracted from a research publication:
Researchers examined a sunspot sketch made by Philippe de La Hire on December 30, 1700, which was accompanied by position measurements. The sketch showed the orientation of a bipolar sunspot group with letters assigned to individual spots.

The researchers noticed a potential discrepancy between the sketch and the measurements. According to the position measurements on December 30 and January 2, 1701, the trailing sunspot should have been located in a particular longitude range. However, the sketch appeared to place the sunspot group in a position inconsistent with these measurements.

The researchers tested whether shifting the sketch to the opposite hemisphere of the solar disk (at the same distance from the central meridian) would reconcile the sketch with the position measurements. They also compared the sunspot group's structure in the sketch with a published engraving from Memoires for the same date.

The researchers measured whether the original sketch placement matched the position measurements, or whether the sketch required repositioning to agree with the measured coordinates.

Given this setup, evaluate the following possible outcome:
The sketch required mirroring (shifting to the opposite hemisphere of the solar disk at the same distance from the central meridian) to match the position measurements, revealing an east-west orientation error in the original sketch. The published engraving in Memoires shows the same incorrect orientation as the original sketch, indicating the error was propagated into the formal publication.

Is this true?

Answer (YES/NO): NO